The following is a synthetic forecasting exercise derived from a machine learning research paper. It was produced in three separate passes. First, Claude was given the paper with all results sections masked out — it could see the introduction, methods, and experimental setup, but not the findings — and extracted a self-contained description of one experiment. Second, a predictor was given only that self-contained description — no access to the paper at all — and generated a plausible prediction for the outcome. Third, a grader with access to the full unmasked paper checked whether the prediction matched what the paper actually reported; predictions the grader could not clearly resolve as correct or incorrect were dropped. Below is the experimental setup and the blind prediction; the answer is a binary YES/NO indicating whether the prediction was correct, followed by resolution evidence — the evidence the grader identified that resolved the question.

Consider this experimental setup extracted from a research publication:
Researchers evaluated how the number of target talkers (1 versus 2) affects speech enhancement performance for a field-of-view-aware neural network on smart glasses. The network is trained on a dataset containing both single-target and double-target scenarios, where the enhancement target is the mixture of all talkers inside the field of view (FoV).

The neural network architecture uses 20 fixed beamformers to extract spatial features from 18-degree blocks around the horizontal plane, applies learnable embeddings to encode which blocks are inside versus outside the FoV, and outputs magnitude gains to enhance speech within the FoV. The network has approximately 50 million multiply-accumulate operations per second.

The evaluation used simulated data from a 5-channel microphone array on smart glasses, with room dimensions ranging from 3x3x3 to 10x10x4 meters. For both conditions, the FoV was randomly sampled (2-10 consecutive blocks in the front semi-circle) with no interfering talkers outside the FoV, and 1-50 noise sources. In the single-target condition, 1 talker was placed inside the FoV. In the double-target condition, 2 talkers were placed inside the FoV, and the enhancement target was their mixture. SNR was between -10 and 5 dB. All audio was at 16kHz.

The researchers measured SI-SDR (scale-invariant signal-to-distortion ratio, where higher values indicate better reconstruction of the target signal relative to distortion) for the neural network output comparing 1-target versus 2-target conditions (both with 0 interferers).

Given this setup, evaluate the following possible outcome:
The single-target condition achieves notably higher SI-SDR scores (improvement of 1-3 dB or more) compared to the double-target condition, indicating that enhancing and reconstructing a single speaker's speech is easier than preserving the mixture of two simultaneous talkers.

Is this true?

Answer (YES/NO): NO